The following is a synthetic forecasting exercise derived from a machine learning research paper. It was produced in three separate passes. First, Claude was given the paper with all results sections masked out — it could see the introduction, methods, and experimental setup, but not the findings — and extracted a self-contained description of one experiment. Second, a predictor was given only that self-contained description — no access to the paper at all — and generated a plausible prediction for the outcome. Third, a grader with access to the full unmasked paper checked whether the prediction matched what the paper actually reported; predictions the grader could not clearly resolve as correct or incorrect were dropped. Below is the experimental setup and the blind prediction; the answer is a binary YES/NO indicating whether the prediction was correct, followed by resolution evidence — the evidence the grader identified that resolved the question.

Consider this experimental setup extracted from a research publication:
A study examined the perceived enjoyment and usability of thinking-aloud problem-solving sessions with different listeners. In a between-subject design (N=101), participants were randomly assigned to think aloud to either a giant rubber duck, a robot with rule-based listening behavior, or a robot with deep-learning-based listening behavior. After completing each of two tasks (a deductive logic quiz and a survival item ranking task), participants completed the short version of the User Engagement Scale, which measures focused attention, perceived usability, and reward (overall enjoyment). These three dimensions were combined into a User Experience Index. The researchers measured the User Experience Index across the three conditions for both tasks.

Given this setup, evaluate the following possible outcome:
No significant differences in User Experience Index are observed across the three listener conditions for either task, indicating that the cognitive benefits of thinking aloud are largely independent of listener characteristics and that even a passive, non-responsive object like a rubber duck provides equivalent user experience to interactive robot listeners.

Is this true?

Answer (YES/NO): YES